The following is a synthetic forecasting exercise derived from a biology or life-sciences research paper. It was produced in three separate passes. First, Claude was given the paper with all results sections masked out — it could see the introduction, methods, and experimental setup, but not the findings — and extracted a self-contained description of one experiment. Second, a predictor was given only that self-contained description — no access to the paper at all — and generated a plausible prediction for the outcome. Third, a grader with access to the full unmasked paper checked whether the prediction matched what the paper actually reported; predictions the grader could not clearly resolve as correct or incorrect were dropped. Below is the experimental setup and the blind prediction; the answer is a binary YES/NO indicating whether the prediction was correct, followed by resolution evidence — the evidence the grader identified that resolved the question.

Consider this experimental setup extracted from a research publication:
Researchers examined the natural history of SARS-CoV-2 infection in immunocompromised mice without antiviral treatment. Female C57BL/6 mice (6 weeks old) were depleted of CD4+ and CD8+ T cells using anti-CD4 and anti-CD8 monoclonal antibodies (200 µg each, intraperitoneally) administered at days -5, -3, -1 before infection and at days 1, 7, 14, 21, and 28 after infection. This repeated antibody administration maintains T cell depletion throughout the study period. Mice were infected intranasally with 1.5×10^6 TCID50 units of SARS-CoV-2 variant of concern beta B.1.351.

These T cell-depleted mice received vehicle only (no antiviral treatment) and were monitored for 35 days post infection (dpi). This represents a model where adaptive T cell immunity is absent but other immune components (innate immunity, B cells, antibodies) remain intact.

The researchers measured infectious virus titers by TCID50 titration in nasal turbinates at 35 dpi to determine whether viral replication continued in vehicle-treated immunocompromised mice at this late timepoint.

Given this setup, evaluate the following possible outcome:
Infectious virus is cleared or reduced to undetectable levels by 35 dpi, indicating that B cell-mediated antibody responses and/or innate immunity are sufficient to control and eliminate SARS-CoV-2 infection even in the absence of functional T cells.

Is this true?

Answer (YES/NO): NO